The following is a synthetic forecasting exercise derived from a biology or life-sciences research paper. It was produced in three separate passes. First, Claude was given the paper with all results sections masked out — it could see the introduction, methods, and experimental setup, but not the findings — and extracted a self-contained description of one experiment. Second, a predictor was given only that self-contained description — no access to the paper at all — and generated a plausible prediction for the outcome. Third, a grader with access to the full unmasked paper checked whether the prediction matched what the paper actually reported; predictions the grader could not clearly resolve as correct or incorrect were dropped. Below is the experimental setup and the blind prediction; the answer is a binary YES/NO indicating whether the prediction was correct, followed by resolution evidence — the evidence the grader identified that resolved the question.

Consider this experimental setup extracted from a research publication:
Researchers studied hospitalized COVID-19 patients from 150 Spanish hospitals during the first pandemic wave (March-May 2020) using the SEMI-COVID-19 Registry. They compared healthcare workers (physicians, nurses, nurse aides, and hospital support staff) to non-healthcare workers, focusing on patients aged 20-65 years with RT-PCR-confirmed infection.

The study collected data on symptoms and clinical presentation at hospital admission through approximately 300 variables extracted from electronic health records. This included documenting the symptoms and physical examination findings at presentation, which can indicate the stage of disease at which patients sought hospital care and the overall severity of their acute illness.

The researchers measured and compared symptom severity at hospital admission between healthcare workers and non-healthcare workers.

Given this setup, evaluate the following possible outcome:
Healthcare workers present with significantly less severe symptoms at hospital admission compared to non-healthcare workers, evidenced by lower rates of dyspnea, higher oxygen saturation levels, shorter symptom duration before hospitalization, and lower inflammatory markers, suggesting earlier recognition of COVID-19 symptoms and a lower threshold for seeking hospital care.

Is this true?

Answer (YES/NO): NO